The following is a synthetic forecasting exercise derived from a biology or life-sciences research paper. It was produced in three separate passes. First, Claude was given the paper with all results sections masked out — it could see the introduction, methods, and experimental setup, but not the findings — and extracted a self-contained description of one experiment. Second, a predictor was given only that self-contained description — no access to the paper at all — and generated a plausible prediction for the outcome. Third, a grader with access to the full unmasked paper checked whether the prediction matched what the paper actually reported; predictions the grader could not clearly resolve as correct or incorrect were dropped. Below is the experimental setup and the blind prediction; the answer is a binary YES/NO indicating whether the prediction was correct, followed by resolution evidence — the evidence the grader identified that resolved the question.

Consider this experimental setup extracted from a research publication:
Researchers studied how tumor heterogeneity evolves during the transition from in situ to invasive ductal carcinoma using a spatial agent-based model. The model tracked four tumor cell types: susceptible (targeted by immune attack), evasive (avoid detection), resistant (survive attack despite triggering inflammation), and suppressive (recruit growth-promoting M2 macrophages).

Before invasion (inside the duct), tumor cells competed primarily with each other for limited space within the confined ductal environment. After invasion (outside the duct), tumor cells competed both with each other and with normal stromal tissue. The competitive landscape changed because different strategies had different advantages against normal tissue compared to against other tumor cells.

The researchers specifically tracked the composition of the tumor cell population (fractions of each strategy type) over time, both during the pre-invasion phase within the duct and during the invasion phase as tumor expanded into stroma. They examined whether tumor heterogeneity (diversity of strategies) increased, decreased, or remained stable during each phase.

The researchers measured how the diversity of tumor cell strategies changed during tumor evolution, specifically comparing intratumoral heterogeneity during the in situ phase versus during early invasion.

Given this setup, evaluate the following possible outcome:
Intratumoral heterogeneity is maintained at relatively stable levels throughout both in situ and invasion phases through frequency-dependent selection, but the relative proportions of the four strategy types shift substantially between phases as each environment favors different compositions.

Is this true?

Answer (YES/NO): NO